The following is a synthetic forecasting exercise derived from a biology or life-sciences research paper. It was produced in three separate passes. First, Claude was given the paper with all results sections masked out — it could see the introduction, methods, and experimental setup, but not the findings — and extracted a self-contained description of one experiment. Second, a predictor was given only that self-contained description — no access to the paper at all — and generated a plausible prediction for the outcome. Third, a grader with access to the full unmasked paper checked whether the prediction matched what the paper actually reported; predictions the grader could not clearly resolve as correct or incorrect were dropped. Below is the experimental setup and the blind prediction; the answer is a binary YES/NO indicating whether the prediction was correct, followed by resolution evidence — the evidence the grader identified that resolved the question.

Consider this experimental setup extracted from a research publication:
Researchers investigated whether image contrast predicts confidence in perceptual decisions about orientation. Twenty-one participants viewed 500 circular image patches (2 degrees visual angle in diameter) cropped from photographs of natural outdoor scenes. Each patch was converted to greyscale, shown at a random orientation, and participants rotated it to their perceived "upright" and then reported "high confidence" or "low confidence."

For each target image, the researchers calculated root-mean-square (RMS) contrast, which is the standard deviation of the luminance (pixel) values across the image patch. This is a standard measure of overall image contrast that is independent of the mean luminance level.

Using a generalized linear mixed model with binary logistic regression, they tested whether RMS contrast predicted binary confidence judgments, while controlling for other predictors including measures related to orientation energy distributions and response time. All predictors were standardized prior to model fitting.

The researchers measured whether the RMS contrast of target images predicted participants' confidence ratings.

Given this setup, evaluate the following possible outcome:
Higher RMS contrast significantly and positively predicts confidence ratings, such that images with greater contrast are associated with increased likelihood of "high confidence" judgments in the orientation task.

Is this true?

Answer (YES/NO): YES